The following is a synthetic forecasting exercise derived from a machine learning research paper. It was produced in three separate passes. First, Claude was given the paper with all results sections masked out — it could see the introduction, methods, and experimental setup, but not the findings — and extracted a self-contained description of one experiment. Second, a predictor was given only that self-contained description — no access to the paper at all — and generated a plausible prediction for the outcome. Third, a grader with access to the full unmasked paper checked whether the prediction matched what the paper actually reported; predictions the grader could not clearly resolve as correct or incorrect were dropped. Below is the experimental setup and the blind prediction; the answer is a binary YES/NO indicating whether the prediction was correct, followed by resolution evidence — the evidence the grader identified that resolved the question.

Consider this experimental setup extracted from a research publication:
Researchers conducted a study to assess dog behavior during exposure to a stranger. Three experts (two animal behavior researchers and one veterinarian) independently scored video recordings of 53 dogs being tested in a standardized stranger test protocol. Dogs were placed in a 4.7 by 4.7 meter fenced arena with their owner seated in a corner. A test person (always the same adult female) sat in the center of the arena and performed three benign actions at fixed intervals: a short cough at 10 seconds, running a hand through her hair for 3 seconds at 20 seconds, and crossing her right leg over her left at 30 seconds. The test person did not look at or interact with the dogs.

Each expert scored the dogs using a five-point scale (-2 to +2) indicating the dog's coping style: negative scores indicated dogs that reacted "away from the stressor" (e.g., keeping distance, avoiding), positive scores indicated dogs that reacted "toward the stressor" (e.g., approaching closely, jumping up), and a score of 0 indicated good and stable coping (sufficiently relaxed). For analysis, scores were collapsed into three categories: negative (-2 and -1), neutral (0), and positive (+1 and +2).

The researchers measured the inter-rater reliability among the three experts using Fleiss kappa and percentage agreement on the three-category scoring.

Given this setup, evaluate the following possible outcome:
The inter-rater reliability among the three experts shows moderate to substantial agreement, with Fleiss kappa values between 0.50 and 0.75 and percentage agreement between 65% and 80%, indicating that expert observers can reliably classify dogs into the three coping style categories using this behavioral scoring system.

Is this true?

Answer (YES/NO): NO